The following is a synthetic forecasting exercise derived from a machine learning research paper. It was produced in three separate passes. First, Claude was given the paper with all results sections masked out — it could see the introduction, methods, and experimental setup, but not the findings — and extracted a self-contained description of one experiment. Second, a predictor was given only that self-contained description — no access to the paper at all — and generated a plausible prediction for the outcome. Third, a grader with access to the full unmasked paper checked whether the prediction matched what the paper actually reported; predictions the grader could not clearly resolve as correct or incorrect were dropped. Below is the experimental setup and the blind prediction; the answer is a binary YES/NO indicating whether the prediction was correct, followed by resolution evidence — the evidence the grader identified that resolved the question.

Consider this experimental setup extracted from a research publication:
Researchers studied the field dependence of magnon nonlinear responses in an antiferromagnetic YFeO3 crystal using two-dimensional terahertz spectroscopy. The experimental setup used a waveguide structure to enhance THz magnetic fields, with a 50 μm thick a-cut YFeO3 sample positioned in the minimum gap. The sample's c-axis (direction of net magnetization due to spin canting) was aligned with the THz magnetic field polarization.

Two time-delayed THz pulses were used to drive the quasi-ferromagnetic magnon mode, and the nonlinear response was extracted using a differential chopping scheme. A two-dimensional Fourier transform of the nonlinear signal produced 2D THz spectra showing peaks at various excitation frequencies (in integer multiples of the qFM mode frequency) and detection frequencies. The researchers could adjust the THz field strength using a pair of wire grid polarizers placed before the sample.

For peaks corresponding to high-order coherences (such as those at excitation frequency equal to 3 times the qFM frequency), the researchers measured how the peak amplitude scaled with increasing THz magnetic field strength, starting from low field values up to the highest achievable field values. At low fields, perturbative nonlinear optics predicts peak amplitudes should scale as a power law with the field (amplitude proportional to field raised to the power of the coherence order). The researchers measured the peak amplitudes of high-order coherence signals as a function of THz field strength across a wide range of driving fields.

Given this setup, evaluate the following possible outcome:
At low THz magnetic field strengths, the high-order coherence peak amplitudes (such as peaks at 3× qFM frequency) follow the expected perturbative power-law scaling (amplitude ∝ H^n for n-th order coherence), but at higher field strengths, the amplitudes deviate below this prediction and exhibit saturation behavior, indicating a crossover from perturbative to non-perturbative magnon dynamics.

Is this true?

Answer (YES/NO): YES